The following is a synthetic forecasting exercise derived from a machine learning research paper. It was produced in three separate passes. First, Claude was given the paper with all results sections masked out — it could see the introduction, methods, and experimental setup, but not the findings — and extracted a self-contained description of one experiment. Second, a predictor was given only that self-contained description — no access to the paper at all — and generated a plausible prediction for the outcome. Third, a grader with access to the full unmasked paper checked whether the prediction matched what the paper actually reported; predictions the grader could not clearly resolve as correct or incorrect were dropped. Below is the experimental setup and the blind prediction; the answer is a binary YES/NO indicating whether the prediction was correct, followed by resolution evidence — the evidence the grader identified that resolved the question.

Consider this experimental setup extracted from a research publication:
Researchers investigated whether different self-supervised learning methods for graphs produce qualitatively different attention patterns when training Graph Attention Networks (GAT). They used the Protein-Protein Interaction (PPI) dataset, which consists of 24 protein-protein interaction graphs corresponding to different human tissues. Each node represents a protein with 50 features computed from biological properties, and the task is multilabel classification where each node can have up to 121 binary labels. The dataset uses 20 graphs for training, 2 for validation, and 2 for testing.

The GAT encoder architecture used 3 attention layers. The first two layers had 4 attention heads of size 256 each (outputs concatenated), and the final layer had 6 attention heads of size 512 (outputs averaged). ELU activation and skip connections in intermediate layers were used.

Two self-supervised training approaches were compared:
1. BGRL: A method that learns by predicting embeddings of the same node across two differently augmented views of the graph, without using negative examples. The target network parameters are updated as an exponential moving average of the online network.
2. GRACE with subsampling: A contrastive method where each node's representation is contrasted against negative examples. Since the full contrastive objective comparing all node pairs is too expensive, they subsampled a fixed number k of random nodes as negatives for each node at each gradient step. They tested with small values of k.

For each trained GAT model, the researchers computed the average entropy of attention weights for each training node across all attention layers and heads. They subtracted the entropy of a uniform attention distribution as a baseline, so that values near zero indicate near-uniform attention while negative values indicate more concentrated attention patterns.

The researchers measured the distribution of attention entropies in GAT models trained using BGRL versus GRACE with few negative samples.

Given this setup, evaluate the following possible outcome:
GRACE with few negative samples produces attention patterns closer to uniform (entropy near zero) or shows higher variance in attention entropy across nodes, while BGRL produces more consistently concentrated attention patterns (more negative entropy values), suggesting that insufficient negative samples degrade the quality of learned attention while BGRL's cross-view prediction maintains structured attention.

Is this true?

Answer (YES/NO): NO